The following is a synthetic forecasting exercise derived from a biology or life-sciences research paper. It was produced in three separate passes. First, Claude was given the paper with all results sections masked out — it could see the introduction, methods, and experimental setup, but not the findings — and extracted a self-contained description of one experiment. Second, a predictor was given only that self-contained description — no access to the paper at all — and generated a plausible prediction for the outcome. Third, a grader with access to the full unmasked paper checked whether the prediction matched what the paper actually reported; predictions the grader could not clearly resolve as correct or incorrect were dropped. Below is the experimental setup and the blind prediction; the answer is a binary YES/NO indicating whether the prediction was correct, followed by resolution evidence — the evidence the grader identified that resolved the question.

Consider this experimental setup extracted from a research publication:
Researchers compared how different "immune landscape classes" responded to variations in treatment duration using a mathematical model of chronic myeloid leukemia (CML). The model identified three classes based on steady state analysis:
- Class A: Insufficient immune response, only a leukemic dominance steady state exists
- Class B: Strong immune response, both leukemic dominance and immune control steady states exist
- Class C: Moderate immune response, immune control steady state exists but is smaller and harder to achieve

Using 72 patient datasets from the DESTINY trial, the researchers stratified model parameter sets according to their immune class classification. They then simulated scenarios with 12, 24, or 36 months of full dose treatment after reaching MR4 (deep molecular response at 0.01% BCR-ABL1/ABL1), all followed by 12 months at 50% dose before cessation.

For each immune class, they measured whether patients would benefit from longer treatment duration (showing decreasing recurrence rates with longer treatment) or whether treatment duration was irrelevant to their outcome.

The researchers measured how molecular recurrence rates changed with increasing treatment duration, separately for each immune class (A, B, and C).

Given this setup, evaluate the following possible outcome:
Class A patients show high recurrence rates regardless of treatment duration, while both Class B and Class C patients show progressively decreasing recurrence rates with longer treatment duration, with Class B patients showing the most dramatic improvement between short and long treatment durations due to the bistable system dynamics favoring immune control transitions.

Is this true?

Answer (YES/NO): YES